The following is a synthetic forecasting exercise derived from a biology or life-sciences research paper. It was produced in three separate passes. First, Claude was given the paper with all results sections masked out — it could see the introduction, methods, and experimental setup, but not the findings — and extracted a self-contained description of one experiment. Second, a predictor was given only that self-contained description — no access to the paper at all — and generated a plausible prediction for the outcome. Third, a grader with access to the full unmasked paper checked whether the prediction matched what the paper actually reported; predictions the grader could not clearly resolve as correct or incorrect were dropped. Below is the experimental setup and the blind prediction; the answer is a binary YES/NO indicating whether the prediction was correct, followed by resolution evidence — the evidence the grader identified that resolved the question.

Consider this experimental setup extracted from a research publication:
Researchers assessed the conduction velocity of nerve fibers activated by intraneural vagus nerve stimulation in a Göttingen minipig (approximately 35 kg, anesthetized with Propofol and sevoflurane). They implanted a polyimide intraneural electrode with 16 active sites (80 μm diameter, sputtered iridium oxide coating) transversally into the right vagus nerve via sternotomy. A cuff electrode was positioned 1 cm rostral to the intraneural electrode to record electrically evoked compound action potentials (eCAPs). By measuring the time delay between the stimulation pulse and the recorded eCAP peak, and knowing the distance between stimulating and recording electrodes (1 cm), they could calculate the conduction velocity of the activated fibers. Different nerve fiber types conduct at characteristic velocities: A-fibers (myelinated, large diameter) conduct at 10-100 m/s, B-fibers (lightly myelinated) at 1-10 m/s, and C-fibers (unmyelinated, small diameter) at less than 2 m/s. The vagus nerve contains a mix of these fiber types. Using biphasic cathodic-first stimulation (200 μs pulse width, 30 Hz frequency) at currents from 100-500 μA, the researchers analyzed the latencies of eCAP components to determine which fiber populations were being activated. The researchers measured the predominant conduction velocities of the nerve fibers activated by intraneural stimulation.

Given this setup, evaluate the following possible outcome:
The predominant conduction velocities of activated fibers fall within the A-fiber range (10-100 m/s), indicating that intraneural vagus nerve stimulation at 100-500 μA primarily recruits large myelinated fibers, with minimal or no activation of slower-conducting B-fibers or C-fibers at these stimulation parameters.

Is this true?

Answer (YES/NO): NO